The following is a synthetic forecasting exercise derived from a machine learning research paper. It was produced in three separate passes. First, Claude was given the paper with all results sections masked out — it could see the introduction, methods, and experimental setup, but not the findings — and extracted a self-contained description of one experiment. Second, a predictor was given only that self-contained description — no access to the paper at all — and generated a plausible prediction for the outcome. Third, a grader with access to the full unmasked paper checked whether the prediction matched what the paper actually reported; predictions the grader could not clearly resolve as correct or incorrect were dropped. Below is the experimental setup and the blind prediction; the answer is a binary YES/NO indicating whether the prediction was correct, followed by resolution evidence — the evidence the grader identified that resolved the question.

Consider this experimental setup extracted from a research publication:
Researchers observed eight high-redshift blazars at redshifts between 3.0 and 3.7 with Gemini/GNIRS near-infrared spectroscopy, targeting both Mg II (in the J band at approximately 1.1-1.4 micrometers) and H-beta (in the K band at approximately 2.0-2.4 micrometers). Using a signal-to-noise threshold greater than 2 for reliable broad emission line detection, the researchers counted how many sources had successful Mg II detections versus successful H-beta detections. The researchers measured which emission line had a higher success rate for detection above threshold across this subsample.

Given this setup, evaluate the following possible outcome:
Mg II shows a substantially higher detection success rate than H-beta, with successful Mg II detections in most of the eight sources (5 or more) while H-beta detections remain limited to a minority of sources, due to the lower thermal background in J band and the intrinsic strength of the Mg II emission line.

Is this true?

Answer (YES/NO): YES